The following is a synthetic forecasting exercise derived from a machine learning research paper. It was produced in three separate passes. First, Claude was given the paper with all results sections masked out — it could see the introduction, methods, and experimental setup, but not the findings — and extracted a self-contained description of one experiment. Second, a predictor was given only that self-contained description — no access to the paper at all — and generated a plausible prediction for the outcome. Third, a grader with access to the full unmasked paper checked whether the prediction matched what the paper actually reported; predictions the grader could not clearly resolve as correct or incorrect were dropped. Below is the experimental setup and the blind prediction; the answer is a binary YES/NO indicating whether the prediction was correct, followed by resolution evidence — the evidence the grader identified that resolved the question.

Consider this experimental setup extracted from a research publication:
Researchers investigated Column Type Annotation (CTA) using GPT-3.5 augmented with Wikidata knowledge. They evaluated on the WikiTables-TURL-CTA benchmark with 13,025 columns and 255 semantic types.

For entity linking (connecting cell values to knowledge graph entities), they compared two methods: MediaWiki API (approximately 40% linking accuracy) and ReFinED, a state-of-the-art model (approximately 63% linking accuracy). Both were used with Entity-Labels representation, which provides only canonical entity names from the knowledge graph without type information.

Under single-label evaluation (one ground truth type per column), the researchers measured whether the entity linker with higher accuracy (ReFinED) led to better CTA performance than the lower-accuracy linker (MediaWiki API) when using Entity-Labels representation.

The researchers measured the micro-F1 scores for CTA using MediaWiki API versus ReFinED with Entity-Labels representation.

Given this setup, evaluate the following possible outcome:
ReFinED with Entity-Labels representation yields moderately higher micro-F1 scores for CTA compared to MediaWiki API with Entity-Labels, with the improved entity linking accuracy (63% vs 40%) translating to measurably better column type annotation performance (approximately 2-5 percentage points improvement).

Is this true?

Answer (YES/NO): NO